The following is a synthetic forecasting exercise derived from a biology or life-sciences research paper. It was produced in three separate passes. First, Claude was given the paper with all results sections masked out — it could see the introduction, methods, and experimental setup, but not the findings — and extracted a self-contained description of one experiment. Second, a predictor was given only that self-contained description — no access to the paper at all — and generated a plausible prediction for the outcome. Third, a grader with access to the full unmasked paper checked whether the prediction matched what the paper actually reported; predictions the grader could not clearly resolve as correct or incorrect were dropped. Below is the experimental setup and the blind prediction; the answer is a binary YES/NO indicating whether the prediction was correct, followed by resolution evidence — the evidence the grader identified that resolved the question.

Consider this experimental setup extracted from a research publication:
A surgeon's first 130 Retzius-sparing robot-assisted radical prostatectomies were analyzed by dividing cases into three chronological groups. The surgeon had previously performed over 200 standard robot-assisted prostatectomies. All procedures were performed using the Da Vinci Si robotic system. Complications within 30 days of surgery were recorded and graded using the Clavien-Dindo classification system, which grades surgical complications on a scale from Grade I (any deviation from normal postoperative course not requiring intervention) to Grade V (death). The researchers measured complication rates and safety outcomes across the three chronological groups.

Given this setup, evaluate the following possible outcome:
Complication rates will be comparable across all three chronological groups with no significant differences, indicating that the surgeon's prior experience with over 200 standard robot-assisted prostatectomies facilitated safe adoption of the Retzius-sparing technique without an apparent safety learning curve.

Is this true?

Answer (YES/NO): YES